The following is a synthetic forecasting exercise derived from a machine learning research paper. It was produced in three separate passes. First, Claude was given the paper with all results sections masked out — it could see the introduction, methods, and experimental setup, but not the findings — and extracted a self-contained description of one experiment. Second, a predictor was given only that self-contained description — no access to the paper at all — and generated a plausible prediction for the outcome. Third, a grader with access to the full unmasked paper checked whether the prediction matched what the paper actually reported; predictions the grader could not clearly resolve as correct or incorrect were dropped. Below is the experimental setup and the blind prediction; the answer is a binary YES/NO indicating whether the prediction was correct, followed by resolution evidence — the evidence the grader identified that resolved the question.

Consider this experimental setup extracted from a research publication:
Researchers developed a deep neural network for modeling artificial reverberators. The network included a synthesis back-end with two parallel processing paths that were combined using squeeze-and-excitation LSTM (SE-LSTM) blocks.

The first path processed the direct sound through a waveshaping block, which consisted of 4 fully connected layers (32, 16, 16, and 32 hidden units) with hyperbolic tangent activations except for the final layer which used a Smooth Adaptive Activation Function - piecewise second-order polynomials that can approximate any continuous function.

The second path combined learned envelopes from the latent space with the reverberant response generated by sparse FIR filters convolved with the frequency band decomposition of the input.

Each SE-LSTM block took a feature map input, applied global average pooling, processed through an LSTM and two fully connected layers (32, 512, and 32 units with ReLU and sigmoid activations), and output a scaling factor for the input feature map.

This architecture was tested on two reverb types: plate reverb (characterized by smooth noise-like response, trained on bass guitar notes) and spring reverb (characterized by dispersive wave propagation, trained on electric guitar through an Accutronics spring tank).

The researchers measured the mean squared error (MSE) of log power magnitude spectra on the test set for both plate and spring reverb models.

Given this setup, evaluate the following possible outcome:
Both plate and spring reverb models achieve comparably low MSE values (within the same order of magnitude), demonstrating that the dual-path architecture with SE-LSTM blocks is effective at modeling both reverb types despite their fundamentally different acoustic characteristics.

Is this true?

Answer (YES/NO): YES